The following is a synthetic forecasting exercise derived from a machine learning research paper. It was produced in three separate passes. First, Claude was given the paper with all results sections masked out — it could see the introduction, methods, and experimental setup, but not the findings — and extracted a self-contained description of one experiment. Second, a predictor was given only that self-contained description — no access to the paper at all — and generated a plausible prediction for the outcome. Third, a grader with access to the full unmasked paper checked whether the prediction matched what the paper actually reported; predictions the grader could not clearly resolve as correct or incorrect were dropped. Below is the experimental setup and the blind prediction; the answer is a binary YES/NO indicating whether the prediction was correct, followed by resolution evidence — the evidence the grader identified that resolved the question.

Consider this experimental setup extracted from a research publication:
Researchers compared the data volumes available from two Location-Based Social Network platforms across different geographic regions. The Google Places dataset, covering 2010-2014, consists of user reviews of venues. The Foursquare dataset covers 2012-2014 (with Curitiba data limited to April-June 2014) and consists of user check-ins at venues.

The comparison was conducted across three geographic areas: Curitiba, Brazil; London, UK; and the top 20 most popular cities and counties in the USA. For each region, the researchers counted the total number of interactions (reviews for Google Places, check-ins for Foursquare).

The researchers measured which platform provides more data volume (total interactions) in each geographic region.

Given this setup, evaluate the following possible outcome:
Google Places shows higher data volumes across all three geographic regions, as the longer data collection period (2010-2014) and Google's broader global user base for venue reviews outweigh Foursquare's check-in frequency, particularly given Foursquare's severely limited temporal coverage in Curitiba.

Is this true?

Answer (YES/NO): NO